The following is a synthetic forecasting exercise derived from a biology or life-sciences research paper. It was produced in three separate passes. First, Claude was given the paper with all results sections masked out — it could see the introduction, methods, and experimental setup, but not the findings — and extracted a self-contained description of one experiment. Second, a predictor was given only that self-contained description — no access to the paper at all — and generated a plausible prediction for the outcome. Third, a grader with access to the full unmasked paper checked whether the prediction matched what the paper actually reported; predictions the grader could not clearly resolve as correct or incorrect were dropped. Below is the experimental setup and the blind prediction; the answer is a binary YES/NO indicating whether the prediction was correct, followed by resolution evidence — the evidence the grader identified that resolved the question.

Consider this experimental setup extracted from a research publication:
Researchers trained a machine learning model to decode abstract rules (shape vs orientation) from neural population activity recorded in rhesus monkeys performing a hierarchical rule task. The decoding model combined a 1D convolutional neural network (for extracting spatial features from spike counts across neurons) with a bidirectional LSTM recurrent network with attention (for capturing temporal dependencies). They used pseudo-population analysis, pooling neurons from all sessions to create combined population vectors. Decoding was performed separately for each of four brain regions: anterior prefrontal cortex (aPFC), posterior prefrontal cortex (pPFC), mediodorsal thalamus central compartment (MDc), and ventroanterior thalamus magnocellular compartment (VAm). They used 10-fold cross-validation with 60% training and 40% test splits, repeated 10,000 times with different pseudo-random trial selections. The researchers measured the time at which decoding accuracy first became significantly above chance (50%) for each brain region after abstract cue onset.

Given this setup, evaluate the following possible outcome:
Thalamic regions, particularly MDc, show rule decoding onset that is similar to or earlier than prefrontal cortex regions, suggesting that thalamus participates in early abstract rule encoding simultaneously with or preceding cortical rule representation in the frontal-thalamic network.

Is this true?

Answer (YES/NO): YES